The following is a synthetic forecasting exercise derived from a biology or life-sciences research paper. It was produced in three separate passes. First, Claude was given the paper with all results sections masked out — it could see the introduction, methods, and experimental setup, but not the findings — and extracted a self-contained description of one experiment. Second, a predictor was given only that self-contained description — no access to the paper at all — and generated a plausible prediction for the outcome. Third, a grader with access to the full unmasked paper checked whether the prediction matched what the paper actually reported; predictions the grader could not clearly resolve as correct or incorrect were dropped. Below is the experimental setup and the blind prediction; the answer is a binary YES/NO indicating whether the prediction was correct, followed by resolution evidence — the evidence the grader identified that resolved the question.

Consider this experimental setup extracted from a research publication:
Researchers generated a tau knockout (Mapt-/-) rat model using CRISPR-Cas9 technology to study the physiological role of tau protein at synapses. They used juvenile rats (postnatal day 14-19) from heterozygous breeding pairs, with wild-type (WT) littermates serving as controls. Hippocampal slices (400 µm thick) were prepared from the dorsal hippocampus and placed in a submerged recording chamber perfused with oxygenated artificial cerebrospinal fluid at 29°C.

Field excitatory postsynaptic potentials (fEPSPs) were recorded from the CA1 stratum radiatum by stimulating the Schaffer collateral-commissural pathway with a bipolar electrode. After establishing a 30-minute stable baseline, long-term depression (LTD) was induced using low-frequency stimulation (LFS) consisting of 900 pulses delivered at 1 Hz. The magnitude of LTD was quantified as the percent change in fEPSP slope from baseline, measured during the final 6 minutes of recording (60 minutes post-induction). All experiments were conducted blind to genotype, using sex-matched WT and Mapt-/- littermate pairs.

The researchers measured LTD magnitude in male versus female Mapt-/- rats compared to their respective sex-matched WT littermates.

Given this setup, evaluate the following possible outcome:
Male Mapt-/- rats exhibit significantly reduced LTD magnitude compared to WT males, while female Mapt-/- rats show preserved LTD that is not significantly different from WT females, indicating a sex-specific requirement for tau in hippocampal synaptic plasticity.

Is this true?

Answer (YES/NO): NO